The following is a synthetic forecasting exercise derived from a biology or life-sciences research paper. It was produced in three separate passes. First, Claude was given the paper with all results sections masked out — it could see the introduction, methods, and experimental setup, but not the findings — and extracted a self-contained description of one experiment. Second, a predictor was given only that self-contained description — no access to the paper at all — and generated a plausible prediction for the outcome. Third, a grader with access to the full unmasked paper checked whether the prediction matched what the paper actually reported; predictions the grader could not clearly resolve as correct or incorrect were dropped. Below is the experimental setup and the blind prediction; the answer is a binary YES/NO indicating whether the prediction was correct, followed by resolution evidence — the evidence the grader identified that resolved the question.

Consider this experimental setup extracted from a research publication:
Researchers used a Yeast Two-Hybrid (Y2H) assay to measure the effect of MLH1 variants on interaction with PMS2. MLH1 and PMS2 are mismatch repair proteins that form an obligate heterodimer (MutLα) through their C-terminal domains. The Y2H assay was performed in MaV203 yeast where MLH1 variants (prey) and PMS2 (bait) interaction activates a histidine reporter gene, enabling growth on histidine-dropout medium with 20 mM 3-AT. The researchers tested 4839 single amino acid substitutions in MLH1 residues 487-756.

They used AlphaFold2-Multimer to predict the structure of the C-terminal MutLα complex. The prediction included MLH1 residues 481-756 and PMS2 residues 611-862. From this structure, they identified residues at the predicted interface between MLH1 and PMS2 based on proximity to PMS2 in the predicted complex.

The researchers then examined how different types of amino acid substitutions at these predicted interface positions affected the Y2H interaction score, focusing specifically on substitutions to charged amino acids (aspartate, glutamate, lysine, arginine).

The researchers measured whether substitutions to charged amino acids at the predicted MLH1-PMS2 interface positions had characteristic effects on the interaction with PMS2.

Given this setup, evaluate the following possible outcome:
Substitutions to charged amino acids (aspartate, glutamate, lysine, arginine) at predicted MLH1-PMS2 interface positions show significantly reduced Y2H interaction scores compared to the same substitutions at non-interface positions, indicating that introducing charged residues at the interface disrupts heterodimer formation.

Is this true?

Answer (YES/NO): YES